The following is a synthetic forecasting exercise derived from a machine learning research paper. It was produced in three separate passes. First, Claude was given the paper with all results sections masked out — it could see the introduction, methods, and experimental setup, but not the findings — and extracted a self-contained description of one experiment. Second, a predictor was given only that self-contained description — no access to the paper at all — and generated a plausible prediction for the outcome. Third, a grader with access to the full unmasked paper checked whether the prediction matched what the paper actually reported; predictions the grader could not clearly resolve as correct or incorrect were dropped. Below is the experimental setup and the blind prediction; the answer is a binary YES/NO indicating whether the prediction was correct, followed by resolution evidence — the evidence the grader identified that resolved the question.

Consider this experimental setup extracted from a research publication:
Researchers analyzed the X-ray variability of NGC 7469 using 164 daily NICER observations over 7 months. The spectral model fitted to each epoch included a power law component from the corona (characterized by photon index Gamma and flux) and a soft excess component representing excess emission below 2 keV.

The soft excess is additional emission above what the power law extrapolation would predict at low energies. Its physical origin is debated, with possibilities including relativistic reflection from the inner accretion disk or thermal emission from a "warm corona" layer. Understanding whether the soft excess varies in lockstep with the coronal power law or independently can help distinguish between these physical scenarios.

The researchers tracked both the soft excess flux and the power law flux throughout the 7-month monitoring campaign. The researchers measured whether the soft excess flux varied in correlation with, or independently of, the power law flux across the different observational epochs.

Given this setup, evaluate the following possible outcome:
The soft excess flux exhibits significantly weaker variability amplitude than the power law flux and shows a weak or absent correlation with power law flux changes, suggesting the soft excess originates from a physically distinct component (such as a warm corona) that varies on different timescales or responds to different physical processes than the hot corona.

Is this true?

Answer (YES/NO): NO